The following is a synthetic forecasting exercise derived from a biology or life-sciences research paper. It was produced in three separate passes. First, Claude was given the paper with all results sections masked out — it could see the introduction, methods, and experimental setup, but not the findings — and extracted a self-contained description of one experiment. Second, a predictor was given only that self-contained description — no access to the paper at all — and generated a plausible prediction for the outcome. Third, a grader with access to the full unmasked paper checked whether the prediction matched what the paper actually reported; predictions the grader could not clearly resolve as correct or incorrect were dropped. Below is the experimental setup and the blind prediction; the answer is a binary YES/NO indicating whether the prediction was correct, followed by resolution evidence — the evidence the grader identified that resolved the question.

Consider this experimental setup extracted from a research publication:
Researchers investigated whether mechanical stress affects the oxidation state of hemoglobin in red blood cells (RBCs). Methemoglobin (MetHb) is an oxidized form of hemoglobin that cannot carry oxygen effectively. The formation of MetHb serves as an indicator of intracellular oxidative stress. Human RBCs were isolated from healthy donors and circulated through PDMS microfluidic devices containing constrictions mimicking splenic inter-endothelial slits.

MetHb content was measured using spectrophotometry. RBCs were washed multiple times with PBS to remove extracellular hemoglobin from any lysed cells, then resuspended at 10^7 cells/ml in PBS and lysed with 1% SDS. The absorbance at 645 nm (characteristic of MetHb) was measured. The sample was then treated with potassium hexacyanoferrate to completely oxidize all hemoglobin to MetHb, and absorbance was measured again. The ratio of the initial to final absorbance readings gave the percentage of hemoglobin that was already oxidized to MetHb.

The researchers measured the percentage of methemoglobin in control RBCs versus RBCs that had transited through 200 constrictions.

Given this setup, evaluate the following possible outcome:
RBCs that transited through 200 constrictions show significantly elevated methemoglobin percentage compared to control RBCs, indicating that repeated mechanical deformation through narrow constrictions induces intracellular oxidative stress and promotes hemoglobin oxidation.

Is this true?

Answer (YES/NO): YES